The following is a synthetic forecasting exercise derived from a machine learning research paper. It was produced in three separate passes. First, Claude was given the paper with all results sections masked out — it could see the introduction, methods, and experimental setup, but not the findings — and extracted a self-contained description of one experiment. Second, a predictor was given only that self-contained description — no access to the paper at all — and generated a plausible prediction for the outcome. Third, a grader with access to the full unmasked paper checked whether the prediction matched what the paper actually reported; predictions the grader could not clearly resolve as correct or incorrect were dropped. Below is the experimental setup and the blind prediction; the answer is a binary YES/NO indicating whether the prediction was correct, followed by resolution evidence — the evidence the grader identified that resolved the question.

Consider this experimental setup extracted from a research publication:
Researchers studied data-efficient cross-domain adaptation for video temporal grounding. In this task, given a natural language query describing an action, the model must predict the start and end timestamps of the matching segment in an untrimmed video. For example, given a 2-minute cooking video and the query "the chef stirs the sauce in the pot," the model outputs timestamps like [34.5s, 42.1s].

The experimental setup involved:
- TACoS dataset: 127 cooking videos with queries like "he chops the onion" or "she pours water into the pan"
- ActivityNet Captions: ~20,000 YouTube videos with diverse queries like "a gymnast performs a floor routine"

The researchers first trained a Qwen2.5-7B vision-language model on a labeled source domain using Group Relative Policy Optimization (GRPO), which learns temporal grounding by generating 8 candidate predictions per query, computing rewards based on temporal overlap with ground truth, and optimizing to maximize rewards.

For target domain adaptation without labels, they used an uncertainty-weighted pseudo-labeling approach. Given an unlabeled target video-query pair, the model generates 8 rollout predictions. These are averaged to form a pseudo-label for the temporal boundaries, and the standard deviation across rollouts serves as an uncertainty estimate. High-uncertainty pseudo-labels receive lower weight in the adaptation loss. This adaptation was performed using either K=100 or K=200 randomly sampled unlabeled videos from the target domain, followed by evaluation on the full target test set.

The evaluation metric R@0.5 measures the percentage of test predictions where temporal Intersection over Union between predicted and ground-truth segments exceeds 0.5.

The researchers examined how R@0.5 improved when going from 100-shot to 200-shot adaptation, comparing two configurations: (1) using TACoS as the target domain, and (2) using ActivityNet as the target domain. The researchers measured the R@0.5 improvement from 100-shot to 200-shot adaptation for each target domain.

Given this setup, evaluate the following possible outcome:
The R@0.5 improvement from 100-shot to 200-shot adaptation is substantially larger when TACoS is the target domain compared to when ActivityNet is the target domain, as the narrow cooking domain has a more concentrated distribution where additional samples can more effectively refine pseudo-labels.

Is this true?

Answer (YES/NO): NO